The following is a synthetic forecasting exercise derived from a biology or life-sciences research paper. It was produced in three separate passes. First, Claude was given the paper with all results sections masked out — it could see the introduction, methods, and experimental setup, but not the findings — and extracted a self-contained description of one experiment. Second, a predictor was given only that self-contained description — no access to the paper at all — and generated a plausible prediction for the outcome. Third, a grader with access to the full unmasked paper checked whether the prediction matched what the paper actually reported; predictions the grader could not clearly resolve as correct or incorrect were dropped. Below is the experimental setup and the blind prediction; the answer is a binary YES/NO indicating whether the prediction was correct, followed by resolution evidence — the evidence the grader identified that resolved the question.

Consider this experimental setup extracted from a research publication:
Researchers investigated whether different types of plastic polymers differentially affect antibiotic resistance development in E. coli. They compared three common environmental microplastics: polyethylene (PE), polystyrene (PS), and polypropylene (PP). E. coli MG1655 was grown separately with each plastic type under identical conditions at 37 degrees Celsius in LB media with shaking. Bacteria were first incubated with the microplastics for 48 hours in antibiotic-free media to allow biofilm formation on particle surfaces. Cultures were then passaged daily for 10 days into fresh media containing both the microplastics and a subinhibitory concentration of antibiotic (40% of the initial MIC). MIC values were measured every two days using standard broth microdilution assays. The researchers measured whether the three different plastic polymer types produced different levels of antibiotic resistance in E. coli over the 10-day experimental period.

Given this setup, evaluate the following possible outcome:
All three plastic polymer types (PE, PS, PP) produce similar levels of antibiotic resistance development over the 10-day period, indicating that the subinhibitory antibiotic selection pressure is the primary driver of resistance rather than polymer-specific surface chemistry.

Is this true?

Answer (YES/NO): NO